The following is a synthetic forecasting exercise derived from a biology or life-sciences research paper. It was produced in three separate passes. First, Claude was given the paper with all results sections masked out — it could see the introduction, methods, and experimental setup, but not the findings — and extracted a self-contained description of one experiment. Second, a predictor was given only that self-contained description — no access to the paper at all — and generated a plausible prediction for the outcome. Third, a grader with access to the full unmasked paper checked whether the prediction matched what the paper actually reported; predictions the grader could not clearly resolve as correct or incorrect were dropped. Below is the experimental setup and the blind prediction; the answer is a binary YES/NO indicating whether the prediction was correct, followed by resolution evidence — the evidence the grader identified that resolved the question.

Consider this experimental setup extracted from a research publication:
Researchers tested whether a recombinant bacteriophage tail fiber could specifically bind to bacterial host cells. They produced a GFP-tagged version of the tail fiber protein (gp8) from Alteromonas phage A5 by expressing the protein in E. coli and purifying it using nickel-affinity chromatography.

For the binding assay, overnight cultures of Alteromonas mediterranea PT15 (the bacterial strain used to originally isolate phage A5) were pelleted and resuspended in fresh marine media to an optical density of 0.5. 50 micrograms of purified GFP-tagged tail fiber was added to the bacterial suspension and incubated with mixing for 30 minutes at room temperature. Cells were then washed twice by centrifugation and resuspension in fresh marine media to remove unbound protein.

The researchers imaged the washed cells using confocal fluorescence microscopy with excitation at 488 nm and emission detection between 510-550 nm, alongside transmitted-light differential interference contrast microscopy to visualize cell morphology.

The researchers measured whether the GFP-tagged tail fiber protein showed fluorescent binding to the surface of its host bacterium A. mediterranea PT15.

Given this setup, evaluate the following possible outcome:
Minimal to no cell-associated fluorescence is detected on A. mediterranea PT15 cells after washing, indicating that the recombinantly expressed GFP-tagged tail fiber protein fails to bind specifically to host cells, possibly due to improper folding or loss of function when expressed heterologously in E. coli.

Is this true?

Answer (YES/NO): NO